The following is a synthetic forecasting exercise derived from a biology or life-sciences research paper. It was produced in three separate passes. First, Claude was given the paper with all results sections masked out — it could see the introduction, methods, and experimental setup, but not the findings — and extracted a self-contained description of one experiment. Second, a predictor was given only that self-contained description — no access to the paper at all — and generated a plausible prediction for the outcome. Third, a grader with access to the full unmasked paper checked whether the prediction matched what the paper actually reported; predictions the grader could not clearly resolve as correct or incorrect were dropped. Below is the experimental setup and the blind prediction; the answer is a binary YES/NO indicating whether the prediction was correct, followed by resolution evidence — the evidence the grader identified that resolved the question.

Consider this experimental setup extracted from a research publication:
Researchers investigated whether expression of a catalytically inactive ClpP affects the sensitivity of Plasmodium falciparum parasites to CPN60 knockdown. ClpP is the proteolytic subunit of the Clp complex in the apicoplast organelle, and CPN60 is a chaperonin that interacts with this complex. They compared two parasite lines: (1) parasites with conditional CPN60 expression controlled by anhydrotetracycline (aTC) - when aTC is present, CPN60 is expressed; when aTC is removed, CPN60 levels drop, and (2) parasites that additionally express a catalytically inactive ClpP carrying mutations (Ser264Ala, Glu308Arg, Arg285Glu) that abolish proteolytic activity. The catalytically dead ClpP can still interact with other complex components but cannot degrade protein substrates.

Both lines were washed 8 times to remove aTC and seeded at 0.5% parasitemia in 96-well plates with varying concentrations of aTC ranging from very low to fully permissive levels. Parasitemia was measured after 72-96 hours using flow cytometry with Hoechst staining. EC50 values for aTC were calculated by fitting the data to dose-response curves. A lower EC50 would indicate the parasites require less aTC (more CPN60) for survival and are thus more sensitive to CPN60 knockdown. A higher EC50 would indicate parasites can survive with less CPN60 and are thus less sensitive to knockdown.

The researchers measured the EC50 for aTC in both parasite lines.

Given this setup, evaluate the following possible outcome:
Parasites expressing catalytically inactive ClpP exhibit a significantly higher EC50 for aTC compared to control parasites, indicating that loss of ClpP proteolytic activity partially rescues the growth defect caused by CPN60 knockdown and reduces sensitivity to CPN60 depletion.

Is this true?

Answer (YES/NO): NO